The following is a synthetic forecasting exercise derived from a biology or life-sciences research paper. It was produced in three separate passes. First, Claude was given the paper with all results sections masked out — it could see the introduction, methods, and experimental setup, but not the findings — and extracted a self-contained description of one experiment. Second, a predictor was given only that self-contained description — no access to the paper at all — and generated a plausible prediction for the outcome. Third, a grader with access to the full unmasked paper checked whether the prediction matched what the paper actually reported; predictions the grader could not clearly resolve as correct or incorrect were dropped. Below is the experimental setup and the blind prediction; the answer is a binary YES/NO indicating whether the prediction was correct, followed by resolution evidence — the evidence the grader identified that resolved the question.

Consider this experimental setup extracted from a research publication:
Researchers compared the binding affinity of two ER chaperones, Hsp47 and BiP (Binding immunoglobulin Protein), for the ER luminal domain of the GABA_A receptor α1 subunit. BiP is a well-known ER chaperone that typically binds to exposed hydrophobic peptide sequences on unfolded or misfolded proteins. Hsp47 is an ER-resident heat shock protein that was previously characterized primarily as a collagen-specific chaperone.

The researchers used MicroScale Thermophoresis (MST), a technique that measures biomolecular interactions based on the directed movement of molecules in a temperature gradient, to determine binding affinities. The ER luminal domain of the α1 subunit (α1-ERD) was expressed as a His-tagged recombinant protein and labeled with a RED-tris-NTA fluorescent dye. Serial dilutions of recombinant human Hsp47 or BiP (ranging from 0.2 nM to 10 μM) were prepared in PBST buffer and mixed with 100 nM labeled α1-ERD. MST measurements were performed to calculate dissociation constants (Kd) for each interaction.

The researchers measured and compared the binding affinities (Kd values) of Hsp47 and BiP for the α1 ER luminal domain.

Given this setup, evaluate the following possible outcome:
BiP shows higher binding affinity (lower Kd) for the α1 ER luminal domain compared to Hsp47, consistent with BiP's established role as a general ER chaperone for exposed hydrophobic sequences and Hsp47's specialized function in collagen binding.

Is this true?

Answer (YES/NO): NO